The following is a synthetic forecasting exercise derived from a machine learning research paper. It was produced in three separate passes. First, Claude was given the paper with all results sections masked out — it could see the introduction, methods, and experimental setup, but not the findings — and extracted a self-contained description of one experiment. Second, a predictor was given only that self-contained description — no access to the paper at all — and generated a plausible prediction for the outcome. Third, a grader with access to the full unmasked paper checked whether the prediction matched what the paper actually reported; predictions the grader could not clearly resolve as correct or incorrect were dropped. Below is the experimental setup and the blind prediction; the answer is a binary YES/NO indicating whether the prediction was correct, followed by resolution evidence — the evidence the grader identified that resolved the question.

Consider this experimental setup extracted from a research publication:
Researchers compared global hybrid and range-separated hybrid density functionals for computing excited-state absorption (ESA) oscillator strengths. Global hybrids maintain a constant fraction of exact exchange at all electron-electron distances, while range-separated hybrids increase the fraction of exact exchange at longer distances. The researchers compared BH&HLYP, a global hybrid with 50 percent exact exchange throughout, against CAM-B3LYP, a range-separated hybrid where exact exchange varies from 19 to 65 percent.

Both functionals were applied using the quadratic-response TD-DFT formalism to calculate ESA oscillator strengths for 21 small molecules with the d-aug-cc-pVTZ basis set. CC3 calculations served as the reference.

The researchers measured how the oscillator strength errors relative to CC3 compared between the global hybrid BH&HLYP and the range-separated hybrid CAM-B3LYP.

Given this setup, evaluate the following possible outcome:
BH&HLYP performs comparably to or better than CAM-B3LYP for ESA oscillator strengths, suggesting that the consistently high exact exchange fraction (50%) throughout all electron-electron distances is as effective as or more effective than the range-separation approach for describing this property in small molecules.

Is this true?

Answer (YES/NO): NO